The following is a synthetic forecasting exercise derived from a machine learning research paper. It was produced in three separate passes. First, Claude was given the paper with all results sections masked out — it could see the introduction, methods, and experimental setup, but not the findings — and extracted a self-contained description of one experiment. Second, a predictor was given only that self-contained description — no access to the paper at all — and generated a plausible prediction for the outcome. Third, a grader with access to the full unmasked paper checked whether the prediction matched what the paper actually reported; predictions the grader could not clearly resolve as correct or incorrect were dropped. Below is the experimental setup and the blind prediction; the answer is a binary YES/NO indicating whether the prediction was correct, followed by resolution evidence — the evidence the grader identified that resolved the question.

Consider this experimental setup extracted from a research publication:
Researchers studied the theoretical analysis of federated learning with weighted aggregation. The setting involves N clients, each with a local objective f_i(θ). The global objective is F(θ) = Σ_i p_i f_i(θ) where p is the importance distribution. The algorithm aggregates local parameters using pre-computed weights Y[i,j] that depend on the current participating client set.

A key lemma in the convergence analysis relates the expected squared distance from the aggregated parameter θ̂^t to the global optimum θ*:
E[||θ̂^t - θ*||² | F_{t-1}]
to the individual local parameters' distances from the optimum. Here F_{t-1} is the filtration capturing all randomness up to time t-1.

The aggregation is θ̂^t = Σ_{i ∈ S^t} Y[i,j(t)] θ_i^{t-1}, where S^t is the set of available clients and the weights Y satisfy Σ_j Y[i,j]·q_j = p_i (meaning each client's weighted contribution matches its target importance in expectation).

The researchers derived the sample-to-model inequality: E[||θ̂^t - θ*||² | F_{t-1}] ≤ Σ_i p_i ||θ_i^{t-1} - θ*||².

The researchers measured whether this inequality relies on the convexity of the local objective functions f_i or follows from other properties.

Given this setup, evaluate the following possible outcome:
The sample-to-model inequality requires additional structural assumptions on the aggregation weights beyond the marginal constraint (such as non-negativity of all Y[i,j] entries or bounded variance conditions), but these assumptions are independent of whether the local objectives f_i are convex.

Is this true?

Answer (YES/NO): YES